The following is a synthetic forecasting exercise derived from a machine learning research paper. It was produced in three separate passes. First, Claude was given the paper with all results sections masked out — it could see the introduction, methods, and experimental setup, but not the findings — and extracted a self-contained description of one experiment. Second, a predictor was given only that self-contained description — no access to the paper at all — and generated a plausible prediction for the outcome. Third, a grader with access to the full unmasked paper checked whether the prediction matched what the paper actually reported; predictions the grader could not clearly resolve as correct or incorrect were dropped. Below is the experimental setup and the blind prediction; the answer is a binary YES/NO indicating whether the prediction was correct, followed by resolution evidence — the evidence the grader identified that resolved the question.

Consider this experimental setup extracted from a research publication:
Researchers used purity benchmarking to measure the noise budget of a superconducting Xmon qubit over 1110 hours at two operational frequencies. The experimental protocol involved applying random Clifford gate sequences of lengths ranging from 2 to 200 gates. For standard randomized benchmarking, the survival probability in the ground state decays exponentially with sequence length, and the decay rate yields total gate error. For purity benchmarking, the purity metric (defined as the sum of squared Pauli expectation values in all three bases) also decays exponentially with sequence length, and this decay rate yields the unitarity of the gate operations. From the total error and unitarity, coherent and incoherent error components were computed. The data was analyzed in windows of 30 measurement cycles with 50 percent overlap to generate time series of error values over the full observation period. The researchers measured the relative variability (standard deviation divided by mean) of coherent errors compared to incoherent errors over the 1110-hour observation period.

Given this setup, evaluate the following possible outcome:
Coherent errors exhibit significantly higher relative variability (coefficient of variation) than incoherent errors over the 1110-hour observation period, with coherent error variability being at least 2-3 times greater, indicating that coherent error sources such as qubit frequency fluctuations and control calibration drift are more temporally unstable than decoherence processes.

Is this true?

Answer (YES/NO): YES